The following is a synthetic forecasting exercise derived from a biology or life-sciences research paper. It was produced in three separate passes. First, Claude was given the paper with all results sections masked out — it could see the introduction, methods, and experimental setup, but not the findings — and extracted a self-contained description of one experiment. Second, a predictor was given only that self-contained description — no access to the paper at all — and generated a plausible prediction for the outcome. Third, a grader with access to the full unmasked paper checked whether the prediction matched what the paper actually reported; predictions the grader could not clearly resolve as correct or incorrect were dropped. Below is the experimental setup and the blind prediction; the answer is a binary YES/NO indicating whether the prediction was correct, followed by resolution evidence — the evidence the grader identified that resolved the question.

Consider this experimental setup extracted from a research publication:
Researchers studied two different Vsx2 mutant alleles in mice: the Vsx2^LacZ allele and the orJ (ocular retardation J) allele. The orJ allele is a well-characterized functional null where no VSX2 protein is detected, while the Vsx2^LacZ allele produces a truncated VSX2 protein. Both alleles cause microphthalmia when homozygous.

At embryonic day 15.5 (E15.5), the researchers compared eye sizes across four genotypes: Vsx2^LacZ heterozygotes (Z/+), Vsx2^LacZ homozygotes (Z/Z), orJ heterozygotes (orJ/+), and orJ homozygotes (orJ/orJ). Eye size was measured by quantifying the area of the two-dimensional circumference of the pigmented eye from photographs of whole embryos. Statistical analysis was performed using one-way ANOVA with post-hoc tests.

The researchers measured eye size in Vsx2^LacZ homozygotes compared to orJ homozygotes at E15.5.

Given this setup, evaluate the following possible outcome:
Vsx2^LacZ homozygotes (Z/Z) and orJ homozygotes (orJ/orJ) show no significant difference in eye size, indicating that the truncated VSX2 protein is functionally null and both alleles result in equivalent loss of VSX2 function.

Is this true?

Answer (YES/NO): NO